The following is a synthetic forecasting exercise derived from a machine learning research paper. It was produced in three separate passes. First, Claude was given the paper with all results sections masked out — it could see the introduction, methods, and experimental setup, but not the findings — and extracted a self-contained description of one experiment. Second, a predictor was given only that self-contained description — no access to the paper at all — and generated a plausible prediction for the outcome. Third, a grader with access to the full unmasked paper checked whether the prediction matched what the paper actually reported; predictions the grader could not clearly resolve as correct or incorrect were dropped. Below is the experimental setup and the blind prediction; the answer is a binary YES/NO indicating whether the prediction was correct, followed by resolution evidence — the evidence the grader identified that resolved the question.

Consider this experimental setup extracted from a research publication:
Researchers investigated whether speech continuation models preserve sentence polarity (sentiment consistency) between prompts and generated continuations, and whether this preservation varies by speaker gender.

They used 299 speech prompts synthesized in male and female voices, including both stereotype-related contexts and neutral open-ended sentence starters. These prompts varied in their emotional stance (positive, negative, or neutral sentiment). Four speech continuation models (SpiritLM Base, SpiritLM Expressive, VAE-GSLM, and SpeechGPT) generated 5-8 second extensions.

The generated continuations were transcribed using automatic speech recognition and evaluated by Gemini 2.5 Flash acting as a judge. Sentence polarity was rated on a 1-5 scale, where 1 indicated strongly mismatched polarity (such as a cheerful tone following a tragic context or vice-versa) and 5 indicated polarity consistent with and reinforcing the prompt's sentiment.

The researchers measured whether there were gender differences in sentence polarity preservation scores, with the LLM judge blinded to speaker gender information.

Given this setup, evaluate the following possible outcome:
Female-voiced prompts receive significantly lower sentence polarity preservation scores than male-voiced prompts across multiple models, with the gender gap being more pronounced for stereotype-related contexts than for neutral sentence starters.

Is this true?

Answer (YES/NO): NO